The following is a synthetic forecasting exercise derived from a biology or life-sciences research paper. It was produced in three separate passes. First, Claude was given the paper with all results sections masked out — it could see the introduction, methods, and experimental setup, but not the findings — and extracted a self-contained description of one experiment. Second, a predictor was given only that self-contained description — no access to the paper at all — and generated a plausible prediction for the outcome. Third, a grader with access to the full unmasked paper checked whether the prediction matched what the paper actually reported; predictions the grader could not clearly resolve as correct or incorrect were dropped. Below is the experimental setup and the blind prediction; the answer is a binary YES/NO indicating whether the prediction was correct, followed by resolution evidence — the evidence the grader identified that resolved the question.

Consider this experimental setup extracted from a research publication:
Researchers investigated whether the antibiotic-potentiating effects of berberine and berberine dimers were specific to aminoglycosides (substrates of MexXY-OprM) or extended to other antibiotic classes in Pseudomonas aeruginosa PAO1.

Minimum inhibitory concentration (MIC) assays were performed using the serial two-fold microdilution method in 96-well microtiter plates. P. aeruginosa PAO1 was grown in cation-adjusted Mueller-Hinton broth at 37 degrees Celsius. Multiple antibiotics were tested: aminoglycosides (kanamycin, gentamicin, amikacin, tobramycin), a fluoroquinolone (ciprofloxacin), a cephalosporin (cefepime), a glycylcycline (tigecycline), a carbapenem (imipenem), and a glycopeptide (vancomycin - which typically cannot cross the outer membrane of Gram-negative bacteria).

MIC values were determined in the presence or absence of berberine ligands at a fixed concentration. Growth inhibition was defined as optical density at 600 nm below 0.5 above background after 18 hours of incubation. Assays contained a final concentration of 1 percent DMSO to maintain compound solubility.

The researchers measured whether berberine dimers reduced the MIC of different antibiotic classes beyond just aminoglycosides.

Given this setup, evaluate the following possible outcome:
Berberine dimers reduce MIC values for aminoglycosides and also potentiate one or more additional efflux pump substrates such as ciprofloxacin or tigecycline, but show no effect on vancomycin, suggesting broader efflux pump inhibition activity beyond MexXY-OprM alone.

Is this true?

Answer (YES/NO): NO